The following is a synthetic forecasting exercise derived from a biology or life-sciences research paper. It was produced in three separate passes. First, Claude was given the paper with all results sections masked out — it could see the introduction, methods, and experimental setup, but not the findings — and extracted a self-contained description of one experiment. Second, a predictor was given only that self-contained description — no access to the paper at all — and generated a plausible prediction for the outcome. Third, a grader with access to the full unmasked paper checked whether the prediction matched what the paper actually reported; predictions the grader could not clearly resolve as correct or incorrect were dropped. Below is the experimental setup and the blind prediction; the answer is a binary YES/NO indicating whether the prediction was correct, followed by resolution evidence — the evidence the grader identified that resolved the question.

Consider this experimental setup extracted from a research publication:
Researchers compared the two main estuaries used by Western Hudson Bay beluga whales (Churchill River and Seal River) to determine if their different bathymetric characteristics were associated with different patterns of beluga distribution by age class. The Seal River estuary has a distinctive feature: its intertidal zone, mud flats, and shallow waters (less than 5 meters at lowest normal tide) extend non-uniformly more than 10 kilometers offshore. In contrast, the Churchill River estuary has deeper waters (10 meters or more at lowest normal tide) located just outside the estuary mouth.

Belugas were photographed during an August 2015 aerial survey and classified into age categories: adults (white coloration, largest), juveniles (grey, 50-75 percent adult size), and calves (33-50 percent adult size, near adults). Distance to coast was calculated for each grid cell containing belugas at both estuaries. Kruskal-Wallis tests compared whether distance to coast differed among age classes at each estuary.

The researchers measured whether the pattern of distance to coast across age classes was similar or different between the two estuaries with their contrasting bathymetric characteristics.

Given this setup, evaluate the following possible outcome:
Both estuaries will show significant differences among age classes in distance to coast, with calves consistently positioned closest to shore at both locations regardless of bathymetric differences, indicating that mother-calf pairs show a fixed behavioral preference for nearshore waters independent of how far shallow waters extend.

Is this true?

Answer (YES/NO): NO